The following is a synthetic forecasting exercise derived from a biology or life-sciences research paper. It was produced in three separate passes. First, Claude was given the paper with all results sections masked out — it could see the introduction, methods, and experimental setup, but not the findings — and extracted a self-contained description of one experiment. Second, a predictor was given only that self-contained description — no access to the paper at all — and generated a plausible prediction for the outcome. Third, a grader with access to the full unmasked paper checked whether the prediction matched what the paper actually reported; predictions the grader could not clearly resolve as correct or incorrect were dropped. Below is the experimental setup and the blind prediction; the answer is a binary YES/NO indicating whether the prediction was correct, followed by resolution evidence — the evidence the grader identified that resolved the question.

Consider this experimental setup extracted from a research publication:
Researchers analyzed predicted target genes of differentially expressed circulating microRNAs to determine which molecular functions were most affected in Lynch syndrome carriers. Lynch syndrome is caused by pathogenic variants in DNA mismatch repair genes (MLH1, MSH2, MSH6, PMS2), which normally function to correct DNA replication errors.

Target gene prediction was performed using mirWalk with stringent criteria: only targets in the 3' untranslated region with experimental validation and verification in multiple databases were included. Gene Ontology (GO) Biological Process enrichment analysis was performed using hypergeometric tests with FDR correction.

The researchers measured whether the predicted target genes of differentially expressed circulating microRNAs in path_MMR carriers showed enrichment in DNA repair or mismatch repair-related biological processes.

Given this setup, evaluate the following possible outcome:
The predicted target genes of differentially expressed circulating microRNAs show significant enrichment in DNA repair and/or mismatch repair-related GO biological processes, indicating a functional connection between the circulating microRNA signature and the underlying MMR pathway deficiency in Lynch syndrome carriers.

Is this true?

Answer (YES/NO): NO